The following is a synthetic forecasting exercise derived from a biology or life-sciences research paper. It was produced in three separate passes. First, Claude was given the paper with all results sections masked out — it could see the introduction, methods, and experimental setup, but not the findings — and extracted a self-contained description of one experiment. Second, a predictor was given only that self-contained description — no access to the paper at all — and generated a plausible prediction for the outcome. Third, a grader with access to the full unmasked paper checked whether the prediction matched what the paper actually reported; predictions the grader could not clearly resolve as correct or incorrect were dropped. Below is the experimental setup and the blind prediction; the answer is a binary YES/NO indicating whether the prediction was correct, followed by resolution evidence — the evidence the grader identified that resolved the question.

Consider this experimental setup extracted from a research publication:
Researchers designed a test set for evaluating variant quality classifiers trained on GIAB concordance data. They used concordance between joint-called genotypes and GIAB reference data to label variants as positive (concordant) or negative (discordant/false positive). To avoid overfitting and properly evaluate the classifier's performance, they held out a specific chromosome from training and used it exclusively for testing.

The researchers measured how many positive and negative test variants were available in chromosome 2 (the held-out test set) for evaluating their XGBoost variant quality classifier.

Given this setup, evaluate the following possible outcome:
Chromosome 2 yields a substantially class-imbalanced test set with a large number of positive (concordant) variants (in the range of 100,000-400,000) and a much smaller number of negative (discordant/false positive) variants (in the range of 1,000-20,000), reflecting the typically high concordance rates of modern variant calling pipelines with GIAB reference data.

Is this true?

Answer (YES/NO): NO